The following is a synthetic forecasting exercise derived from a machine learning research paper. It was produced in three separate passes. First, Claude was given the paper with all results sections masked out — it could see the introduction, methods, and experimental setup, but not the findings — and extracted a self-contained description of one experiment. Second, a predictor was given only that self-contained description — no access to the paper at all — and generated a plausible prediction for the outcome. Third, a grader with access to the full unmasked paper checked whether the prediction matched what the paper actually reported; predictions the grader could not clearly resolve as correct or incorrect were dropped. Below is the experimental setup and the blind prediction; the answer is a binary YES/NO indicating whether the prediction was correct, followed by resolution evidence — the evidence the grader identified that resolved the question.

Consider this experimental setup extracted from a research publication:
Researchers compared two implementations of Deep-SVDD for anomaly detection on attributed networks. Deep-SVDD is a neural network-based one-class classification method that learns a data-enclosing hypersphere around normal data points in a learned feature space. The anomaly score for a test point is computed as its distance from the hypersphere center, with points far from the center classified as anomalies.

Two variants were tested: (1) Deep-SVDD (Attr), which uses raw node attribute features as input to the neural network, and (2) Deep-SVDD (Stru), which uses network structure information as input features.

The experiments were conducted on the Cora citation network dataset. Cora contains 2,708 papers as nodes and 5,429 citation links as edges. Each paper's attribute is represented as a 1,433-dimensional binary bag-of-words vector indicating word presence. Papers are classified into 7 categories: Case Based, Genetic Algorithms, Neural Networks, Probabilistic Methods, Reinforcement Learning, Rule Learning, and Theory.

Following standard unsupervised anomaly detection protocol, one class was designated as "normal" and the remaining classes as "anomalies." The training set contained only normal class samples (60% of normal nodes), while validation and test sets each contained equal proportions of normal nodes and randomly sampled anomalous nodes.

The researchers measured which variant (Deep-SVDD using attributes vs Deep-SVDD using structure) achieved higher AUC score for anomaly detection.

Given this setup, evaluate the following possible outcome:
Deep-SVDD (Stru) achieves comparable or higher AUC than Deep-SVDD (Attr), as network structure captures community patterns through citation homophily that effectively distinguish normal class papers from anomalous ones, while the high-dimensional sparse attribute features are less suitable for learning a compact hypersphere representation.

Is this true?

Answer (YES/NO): YES